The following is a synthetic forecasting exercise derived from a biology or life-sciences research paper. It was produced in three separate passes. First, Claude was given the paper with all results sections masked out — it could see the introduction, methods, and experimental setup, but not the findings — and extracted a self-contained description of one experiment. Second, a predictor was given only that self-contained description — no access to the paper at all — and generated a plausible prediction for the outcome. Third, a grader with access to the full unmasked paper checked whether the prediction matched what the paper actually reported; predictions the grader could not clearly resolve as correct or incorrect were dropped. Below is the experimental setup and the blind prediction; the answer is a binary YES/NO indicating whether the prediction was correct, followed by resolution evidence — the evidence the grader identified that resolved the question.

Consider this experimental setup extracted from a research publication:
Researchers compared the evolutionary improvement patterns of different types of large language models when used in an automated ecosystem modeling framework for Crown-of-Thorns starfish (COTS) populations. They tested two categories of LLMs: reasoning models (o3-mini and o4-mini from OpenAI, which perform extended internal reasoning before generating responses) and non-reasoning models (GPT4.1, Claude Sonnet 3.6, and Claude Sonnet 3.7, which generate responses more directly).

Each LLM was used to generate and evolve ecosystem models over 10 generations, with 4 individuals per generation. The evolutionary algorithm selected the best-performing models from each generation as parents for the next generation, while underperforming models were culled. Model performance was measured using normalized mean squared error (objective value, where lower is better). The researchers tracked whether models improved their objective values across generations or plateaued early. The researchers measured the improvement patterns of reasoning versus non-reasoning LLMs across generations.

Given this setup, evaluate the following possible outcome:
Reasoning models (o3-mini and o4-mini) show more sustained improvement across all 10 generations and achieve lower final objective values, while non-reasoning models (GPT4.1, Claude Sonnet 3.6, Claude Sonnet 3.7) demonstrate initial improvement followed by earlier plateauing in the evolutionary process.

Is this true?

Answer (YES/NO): NO